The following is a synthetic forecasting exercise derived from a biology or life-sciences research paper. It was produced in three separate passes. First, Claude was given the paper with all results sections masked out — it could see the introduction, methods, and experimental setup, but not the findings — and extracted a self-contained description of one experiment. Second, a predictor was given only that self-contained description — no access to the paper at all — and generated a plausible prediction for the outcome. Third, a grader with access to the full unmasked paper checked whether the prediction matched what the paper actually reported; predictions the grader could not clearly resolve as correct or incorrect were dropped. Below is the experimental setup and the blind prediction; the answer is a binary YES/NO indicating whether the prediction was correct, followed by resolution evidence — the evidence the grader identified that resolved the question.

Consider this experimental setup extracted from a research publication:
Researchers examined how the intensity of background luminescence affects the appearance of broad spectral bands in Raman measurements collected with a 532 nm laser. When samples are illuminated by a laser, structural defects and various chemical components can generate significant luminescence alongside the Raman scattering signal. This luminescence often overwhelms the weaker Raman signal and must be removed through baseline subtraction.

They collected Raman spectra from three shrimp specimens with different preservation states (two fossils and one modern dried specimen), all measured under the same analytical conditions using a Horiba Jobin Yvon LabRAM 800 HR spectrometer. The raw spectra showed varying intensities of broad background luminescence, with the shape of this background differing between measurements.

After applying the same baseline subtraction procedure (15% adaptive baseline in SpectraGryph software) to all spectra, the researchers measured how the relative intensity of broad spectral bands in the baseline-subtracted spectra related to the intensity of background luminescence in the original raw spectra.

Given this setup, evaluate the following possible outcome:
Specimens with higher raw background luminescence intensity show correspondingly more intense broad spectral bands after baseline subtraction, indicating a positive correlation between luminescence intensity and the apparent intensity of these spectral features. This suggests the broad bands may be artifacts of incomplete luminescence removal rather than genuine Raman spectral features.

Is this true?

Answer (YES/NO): YES